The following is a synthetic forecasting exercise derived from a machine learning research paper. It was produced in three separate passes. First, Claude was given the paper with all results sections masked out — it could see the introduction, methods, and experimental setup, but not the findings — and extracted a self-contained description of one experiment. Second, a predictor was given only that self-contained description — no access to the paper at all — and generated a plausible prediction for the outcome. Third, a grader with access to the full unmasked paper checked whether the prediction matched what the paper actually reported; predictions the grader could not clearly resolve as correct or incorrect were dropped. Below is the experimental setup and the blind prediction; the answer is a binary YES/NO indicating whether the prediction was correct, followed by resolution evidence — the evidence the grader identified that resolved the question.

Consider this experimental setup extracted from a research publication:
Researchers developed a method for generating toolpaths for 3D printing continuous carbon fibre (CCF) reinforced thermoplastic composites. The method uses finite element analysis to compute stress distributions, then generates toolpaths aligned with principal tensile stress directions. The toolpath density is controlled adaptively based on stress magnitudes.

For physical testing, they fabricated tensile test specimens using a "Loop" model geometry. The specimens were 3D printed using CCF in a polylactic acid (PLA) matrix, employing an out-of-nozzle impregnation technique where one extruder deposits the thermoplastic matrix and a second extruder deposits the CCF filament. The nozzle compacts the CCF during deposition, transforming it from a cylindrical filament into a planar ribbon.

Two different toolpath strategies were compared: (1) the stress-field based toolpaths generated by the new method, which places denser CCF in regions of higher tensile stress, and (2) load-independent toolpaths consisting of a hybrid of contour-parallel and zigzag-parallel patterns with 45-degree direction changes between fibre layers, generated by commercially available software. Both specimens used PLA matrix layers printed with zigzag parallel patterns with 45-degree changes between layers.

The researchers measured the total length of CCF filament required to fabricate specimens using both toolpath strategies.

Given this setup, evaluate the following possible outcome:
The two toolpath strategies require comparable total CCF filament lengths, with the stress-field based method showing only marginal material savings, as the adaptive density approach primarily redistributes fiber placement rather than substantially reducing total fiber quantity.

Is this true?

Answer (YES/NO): YES